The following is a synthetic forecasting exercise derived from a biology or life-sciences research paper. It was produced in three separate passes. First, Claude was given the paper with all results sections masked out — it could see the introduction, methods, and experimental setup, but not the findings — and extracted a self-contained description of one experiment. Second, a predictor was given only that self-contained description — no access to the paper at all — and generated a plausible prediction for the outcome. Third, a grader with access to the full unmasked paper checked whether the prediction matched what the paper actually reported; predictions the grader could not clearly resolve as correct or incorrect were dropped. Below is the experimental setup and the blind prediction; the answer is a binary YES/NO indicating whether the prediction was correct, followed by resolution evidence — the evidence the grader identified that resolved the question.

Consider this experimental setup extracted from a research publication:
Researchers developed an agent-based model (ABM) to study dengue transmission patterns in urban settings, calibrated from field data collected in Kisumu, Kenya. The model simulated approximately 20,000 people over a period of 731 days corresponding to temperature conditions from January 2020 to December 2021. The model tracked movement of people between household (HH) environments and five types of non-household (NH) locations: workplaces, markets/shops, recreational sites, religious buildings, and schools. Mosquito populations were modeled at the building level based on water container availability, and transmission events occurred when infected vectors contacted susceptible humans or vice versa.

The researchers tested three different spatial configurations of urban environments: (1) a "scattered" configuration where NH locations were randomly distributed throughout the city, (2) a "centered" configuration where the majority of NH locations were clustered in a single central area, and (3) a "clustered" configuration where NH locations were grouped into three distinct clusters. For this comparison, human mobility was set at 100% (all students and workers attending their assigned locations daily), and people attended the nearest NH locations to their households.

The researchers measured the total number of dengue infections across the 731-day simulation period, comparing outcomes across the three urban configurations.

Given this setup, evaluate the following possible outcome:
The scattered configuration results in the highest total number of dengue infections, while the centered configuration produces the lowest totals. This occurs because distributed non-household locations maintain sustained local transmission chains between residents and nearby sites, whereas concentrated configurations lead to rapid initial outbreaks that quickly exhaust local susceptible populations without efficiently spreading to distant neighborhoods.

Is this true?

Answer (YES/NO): NO